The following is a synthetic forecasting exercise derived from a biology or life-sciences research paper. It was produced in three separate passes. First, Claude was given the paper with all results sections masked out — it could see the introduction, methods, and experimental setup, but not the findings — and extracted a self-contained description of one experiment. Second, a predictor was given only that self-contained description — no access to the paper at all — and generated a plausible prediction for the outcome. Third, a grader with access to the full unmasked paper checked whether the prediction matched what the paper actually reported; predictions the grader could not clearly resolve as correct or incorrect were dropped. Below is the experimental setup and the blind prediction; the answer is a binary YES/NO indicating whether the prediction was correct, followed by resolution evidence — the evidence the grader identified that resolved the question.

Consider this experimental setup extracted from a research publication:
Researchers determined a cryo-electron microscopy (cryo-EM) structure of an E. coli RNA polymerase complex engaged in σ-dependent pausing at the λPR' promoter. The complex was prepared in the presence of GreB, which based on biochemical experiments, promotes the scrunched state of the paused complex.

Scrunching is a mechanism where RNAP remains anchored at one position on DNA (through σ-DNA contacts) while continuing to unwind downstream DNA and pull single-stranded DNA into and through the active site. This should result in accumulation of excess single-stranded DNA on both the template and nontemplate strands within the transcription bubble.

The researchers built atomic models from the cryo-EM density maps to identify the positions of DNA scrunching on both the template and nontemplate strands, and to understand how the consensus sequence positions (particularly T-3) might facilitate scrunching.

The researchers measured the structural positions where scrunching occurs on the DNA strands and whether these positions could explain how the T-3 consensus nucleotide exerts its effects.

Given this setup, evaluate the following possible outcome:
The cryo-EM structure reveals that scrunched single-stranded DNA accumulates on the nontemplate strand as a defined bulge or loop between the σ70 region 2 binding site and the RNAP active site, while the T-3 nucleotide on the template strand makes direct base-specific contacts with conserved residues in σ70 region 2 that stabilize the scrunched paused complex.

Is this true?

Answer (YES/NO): NO